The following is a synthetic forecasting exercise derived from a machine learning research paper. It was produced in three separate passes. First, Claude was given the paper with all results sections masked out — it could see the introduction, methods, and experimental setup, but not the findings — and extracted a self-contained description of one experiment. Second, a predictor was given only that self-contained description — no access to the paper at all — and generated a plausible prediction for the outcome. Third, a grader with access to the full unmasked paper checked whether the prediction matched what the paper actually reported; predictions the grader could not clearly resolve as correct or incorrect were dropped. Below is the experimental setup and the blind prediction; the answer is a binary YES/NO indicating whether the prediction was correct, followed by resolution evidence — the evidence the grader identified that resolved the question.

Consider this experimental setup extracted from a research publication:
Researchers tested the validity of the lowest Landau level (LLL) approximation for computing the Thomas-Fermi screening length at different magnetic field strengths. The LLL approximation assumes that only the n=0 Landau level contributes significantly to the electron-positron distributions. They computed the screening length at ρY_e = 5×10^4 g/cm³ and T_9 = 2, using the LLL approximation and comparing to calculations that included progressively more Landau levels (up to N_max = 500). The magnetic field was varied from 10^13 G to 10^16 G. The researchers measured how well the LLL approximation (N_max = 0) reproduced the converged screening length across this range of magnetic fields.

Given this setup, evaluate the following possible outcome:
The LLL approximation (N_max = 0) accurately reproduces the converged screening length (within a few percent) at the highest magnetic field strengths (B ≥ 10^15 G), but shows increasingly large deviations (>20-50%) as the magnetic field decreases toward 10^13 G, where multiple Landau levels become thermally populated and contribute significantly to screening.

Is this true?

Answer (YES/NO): NO